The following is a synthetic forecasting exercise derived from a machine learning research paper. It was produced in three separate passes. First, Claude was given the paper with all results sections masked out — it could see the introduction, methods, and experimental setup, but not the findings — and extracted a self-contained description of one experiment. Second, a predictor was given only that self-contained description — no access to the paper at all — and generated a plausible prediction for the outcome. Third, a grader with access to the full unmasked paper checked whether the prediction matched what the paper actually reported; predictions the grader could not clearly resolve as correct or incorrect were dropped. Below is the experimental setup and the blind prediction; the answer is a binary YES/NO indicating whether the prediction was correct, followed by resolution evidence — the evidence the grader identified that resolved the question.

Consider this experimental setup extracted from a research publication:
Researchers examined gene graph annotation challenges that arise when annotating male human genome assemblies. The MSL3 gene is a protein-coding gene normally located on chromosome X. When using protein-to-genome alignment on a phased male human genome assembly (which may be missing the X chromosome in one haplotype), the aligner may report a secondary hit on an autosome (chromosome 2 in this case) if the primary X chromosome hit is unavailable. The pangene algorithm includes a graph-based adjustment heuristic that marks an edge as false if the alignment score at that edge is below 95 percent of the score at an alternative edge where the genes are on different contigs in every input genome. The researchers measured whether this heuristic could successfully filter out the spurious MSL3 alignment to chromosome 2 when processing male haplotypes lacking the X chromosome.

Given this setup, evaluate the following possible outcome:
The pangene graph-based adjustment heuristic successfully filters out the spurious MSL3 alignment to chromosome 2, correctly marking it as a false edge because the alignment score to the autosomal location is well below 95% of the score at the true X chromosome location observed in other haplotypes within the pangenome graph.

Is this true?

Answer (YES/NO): YES